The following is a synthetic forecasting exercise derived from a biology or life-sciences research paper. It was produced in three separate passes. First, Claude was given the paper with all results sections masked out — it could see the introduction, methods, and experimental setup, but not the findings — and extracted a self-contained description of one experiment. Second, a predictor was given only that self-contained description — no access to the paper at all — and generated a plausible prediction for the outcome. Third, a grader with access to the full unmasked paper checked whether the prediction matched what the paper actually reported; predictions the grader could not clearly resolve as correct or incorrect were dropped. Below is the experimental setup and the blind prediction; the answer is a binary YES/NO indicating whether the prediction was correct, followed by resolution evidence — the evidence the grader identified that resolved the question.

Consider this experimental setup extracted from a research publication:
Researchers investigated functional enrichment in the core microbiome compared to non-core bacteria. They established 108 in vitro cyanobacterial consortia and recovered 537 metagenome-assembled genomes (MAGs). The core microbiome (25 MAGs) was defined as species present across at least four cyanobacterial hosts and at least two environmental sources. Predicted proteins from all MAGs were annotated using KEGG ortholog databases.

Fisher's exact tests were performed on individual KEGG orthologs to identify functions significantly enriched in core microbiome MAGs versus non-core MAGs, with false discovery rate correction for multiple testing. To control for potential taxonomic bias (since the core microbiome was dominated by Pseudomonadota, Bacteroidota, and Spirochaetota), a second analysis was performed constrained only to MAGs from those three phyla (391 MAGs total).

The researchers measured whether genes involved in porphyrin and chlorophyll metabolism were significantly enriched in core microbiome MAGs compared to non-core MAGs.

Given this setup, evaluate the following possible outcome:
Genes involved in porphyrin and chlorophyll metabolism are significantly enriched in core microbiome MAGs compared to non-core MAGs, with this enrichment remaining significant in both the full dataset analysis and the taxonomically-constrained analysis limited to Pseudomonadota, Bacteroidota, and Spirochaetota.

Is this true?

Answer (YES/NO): YES